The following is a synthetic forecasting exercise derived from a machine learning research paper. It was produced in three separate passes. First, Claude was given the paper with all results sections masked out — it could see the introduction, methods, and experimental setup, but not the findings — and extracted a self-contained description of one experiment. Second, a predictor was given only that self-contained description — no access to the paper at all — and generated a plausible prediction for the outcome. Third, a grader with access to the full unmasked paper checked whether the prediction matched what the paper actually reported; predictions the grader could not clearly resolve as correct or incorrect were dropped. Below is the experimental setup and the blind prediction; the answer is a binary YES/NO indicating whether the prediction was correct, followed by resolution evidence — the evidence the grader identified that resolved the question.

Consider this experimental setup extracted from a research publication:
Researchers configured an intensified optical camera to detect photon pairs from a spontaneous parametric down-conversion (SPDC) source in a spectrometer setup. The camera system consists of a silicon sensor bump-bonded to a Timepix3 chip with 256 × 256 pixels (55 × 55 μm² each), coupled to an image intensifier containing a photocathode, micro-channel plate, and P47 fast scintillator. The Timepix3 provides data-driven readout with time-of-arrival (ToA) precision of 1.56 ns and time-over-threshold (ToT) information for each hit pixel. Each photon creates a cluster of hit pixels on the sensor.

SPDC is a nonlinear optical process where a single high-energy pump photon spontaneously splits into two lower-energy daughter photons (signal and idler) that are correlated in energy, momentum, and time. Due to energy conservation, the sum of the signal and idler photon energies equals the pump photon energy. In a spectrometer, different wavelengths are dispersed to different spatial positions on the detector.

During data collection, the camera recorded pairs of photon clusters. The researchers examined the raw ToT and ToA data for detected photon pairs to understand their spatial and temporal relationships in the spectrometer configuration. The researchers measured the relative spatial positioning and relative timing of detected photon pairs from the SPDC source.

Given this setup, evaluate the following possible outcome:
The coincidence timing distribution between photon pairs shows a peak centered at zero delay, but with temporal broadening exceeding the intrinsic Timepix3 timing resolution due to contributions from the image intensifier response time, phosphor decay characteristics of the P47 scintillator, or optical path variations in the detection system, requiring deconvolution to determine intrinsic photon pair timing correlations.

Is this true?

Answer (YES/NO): NO